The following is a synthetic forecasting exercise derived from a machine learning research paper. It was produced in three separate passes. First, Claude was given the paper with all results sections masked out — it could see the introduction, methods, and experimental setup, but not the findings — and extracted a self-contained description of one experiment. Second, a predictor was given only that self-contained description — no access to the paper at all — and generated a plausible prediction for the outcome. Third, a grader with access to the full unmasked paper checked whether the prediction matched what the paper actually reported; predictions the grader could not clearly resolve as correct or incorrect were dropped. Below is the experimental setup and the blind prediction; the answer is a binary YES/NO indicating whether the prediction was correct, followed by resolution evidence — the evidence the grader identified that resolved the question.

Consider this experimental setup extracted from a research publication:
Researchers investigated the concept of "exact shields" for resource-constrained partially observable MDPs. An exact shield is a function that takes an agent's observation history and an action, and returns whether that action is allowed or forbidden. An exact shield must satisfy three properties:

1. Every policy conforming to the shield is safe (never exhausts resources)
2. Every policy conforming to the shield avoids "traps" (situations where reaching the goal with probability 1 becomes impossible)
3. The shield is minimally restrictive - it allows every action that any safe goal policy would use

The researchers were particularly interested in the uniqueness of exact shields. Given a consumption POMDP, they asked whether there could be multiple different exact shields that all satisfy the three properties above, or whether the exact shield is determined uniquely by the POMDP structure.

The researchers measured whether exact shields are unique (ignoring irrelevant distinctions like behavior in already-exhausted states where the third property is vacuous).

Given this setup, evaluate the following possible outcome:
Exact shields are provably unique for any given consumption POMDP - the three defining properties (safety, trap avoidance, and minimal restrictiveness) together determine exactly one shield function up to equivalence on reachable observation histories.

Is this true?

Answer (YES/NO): YES